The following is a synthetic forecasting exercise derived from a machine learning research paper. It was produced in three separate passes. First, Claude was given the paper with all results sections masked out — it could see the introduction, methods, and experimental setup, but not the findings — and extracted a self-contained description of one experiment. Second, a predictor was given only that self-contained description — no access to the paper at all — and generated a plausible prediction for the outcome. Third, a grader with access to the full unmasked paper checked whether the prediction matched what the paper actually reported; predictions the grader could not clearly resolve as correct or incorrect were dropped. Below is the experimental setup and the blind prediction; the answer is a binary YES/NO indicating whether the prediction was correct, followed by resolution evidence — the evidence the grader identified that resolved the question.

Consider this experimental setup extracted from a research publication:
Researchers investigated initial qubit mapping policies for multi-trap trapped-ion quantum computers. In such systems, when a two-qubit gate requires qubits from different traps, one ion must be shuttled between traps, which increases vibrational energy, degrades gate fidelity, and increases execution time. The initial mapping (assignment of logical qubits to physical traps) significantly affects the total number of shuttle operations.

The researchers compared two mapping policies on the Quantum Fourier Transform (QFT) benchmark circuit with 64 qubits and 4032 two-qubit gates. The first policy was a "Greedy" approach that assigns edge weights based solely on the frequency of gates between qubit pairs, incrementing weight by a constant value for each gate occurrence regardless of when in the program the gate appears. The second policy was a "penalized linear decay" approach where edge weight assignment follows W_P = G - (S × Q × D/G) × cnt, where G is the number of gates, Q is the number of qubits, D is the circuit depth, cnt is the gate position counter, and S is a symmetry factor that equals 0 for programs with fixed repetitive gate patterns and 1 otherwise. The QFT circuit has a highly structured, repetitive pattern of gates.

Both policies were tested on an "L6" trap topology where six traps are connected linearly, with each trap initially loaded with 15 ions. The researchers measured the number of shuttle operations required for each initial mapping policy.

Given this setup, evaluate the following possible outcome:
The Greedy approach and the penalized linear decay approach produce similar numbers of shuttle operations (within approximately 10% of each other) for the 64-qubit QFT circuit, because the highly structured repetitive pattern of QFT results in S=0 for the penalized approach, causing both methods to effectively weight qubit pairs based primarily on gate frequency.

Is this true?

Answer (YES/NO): YES